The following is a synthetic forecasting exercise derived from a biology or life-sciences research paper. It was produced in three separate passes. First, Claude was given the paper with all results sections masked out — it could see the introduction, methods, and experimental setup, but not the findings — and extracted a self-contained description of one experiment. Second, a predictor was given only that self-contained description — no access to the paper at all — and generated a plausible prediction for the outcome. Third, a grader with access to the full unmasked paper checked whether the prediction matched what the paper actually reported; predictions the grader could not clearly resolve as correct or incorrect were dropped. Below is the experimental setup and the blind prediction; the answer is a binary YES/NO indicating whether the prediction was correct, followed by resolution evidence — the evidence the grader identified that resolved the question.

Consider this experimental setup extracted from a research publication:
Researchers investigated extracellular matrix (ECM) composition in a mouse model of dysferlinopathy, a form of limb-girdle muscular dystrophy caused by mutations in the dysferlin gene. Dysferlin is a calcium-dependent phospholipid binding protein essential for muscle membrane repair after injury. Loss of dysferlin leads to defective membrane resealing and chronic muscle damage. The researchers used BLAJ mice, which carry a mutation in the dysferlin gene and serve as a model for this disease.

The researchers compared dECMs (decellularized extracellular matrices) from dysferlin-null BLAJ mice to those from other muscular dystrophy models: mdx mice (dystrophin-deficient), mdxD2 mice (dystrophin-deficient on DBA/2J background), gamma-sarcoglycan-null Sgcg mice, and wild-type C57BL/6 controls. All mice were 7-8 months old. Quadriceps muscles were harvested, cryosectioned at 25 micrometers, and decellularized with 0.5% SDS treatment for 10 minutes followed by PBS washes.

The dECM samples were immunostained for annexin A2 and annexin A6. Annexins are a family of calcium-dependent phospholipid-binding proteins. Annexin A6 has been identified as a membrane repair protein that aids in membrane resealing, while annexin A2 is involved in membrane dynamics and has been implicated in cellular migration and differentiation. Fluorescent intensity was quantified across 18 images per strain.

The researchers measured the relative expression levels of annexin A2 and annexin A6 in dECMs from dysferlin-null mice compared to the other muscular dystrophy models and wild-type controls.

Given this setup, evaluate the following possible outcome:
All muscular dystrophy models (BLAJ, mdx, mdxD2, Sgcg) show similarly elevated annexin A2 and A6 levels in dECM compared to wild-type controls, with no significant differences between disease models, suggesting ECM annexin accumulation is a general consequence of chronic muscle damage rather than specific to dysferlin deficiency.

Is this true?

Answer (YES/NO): NO